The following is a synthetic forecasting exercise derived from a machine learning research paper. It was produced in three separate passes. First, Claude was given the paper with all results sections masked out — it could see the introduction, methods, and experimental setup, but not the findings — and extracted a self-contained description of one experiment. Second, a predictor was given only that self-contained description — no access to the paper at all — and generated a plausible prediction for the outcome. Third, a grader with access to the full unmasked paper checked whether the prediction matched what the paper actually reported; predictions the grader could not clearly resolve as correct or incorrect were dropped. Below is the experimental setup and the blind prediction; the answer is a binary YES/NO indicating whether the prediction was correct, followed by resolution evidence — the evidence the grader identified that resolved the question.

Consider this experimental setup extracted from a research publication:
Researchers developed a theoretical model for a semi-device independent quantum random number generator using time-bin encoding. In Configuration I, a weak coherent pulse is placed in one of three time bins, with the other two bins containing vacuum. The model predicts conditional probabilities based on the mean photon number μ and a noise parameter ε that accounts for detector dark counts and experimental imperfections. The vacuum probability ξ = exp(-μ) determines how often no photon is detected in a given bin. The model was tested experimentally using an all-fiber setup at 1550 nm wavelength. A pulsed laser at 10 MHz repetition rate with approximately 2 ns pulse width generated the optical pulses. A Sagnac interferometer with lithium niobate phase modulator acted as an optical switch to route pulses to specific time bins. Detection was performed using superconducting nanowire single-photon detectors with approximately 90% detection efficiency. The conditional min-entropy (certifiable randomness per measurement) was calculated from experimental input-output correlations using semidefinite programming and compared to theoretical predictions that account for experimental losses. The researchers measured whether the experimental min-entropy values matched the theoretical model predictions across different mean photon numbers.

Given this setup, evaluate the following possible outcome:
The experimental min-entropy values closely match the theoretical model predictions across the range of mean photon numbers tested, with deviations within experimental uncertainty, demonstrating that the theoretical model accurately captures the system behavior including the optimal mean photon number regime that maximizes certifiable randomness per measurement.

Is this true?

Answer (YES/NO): NO